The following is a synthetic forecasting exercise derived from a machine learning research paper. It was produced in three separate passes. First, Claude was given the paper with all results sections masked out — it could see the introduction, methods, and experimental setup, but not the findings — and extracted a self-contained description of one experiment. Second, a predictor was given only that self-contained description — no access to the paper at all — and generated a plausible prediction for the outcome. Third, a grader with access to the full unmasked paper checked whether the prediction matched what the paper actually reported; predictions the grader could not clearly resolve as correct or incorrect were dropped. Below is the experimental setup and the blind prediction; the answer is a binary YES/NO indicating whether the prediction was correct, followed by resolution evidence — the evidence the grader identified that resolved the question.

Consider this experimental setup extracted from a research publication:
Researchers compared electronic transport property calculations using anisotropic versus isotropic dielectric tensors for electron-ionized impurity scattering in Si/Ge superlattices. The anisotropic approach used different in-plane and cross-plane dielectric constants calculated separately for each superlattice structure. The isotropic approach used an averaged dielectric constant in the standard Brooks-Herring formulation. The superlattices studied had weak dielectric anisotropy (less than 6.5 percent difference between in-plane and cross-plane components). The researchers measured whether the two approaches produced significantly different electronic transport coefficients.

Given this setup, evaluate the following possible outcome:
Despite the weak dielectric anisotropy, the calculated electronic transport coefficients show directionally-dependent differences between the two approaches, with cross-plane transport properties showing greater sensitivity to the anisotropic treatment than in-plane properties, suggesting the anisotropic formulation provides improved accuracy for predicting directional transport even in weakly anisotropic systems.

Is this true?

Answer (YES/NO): NO